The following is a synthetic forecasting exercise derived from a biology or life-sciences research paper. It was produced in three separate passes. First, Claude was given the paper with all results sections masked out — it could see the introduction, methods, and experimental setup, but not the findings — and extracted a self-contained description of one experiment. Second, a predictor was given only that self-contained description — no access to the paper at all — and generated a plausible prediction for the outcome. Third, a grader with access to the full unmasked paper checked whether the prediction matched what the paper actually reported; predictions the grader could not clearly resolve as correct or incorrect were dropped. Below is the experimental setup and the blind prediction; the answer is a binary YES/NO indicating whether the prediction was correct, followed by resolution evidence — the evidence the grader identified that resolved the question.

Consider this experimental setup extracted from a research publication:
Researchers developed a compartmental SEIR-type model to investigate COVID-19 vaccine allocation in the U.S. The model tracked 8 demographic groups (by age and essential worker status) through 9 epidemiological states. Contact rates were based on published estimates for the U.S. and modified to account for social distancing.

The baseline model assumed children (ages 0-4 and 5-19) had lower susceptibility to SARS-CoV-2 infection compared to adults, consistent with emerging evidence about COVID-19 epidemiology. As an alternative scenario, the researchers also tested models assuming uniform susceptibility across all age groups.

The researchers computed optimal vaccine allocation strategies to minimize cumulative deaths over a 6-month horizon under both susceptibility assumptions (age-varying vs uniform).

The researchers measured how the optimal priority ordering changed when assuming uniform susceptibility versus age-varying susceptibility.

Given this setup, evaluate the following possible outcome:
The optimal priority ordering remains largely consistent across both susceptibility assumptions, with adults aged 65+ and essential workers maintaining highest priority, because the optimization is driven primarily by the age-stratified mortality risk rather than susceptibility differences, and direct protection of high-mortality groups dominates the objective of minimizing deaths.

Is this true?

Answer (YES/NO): NO